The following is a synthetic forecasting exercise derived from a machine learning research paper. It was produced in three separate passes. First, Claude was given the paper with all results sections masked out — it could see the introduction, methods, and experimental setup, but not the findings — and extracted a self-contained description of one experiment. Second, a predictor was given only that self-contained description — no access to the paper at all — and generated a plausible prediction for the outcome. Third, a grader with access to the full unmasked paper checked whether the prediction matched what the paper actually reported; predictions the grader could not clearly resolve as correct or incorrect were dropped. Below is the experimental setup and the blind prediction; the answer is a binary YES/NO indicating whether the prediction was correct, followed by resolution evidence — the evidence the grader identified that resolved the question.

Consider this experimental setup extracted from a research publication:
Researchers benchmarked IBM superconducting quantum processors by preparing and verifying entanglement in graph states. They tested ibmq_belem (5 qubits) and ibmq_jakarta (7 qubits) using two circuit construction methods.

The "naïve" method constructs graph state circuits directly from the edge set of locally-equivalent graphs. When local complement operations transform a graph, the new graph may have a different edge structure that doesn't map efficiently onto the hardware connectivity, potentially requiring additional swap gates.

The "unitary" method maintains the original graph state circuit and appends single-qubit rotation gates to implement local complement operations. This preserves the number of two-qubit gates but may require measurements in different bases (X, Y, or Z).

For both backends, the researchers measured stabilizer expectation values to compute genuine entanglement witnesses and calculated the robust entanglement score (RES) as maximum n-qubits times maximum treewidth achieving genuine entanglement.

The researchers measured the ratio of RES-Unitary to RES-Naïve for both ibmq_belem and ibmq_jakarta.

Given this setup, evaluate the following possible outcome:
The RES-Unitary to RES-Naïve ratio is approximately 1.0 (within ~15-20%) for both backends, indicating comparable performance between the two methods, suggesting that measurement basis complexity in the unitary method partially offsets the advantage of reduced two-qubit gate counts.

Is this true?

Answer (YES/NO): NO